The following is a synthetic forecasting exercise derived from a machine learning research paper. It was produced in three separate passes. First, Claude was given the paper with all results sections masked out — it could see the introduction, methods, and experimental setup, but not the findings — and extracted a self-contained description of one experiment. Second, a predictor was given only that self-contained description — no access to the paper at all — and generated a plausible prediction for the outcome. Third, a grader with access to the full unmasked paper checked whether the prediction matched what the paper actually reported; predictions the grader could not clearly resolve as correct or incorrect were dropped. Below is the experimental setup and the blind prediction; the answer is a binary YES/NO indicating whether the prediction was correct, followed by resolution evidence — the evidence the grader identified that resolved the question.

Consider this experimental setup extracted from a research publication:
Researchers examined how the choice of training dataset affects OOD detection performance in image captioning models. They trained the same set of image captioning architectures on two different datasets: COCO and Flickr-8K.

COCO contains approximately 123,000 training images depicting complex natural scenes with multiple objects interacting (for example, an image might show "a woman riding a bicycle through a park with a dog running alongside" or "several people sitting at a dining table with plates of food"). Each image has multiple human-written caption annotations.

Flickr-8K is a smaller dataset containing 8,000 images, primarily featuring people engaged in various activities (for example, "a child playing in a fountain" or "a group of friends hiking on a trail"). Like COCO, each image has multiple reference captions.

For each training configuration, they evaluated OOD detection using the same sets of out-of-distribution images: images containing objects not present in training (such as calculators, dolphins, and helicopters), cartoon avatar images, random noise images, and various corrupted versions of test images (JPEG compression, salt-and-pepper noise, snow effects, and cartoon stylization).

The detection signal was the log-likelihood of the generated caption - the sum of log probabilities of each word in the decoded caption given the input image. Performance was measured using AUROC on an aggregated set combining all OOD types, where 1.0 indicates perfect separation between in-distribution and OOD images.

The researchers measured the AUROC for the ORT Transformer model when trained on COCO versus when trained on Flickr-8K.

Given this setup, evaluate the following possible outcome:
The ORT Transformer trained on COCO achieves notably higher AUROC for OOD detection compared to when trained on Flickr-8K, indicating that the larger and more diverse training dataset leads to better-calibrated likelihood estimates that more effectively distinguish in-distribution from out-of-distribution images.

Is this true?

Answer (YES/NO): NO